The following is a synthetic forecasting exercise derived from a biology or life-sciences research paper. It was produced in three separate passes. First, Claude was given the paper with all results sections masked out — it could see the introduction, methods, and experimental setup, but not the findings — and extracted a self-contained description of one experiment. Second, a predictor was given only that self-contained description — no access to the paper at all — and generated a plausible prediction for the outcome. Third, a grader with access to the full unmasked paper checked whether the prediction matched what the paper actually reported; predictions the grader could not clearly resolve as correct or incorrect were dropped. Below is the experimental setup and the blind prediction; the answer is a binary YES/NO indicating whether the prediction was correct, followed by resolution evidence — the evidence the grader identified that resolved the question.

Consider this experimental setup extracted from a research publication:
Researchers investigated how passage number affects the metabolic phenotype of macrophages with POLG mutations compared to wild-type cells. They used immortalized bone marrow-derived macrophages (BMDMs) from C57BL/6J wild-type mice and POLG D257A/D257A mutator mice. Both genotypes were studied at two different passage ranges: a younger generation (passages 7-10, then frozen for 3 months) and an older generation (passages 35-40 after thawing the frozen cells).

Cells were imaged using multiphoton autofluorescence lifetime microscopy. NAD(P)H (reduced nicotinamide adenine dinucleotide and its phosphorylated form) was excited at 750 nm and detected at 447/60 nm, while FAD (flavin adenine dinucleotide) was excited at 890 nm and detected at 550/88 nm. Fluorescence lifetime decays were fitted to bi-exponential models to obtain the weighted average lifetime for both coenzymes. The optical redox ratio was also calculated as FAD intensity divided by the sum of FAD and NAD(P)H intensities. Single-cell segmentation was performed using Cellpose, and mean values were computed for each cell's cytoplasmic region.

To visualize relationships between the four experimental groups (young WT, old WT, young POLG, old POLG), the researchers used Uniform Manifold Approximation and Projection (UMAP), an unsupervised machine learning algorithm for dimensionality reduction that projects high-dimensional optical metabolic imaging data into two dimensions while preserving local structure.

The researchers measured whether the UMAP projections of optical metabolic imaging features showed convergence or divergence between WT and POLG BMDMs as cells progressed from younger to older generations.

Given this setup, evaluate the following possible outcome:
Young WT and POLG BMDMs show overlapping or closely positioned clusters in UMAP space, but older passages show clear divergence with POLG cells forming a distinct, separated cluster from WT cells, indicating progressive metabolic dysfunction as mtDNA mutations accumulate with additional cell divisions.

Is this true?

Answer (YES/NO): NO